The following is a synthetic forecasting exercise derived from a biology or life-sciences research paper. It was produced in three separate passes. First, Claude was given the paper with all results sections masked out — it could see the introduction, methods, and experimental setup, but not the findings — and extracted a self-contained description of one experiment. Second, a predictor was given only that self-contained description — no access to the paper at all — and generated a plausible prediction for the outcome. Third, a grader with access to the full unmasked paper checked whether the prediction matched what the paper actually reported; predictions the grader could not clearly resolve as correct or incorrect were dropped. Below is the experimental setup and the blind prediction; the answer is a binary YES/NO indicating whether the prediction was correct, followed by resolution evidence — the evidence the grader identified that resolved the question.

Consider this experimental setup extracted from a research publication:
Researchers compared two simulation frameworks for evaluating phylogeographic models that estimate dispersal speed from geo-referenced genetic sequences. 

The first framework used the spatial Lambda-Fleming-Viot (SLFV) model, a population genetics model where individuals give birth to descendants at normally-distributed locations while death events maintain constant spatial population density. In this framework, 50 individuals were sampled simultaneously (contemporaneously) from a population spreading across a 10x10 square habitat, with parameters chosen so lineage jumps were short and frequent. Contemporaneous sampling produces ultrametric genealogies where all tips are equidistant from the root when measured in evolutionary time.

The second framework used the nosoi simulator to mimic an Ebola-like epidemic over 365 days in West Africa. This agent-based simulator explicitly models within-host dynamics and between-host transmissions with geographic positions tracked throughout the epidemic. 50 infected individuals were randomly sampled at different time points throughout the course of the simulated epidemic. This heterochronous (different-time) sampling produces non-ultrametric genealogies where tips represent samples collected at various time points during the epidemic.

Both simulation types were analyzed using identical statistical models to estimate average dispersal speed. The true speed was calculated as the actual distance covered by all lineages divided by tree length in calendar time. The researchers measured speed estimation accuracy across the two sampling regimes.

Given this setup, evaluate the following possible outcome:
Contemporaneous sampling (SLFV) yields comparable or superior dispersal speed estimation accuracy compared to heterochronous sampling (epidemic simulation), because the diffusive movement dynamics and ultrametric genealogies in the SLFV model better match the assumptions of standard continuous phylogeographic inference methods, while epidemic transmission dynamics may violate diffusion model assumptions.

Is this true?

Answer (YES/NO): NO